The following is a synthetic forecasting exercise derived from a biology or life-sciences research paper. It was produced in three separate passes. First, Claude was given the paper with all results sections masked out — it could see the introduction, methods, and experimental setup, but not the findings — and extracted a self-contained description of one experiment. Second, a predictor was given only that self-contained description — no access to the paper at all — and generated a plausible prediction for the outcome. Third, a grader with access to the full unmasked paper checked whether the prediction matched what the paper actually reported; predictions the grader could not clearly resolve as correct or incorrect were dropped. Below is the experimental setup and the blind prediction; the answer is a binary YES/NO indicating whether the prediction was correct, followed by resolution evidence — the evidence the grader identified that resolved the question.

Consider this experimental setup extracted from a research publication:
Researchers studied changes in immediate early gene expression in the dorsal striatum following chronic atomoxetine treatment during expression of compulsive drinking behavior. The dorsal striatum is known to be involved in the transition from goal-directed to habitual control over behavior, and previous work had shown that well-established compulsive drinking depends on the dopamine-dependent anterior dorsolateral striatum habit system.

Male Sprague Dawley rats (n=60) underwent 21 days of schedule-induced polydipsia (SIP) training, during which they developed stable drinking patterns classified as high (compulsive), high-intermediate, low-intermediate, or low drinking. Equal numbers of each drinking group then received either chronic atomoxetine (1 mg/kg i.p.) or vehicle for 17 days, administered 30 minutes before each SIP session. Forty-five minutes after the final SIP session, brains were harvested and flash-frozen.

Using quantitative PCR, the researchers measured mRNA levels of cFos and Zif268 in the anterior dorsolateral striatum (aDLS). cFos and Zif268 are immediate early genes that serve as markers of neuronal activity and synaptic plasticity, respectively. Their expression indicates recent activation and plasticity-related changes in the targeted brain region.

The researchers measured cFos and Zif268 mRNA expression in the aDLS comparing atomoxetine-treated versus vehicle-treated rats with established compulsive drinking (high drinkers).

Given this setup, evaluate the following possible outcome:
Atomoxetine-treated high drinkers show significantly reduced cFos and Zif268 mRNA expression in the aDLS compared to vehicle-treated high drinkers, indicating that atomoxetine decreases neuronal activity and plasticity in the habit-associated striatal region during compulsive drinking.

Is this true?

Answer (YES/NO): NO